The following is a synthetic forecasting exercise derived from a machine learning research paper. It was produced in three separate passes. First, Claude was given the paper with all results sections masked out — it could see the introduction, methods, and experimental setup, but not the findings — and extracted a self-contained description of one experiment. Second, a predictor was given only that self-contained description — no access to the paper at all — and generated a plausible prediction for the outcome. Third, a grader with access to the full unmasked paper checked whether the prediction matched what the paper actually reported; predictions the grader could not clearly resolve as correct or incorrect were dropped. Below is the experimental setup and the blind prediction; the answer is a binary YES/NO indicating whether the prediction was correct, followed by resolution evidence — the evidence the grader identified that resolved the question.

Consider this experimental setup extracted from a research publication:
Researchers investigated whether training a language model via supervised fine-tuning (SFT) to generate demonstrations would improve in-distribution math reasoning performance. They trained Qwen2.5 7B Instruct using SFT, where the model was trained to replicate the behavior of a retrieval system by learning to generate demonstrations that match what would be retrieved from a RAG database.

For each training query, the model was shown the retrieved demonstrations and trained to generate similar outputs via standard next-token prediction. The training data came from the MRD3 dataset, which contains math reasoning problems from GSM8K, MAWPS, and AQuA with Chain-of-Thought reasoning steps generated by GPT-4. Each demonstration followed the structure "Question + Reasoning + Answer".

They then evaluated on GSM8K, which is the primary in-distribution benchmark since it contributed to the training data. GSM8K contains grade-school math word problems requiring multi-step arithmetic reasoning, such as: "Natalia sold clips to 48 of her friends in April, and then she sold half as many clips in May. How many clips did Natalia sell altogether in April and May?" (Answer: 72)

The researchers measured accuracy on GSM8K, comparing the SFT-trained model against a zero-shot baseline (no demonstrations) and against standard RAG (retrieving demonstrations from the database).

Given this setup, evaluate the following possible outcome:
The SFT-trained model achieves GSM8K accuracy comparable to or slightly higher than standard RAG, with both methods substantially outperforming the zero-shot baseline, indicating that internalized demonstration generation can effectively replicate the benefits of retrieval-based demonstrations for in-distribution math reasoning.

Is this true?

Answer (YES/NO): NO